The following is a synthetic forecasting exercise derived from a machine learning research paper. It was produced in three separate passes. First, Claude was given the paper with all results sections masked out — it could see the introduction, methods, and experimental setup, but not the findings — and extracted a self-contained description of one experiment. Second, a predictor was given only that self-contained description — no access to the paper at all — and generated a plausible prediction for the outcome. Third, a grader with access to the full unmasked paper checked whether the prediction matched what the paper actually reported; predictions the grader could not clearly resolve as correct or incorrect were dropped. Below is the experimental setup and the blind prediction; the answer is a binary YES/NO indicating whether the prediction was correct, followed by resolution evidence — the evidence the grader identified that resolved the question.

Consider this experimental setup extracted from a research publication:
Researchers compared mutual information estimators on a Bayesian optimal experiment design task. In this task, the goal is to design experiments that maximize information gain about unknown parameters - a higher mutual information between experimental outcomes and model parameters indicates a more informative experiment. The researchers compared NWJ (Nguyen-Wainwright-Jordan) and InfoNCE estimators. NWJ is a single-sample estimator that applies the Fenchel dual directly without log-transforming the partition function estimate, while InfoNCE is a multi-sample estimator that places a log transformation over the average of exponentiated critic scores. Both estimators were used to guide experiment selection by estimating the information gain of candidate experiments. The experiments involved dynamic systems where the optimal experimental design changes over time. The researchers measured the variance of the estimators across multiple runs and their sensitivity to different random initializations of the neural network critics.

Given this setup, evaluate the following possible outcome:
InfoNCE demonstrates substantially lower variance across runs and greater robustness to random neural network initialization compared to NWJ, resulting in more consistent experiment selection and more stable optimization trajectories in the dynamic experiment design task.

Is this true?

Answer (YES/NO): YES